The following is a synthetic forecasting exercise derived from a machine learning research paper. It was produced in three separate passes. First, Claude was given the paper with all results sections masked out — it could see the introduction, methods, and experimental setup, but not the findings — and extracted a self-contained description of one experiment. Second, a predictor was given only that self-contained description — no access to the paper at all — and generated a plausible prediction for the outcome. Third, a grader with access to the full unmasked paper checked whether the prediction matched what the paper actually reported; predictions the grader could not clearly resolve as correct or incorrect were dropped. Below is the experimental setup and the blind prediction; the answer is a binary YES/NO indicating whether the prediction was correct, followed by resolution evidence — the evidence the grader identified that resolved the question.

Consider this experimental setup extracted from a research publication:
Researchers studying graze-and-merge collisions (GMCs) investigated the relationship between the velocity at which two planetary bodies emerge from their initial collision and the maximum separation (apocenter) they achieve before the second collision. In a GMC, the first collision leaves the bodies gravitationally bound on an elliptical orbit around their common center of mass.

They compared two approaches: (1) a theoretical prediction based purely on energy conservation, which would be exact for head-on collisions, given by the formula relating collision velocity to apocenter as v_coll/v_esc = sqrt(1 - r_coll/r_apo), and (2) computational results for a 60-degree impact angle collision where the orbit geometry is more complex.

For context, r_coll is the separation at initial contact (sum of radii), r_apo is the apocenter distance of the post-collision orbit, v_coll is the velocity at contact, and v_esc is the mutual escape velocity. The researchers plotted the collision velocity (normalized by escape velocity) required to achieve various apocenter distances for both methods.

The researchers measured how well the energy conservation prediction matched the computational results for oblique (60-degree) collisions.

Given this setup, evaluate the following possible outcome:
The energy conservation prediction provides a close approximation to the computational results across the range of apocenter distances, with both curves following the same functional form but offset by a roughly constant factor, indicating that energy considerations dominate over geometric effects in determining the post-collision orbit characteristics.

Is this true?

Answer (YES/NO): NO